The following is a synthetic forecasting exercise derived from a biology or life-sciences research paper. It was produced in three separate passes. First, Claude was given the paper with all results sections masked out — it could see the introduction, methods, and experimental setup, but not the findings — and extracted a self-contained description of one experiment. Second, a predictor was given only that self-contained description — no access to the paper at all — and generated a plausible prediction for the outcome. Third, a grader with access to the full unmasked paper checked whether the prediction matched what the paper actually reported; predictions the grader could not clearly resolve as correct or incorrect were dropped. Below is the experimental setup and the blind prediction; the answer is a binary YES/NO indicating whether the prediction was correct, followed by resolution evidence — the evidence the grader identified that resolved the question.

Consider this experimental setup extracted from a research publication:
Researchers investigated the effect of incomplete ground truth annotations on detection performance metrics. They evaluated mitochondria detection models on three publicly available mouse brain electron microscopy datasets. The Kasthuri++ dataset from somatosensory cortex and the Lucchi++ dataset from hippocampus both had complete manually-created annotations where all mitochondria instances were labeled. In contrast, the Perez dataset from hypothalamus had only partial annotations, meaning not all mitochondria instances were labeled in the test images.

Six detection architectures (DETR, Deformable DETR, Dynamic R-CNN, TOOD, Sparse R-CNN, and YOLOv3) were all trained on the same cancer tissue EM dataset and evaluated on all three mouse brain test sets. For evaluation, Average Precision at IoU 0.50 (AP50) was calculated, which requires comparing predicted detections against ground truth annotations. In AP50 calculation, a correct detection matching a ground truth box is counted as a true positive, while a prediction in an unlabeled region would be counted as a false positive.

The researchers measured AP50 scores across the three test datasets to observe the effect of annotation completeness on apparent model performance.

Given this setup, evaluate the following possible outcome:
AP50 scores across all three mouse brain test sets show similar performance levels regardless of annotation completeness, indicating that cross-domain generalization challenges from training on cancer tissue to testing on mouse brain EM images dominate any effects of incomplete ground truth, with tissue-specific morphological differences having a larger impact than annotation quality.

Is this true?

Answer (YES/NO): NO